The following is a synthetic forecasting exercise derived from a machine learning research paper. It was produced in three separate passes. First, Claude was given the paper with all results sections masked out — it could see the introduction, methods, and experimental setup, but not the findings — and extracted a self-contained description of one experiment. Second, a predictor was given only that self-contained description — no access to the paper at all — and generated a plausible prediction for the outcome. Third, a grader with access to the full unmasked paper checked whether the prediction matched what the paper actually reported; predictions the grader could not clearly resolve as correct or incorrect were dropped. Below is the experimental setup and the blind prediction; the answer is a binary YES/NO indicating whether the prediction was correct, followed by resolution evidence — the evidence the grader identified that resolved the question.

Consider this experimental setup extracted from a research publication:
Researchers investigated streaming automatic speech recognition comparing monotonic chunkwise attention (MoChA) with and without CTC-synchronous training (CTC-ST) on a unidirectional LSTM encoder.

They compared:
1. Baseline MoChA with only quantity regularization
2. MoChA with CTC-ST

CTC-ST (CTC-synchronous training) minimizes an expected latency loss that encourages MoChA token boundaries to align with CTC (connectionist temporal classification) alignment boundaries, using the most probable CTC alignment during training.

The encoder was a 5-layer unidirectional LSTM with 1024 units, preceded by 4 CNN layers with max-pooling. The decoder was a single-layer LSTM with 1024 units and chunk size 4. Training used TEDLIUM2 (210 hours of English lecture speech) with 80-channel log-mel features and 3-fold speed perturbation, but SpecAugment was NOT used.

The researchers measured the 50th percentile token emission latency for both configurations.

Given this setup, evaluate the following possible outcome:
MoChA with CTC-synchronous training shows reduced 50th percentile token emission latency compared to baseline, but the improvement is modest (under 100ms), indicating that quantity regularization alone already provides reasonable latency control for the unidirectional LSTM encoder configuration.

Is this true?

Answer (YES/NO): YES